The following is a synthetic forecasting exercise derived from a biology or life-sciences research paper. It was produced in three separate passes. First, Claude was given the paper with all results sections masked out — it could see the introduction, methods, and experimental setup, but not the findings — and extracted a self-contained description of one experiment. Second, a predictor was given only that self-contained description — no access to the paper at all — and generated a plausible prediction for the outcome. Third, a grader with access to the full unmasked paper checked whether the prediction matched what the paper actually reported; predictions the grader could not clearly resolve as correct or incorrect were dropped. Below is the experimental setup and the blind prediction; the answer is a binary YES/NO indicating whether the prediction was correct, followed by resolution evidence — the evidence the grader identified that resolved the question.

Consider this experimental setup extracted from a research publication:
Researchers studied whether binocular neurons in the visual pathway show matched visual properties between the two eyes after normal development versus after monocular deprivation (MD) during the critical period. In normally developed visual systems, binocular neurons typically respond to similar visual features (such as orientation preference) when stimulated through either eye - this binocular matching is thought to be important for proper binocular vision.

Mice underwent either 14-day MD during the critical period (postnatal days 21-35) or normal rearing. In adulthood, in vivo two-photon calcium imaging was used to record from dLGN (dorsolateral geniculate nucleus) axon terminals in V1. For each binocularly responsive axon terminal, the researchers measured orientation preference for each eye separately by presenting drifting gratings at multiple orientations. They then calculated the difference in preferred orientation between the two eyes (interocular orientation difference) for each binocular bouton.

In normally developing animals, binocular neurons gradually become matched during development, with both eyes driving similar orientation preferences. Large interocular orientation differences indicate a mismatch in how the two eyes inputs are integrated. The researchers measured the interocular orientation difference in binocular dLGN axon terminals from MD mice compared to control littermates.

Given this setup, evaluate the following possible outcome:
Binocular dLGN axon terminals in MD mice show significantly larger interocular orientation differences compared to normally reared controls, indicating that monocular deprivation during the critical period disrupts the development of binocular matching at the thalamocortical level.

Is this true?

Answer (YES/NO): YES